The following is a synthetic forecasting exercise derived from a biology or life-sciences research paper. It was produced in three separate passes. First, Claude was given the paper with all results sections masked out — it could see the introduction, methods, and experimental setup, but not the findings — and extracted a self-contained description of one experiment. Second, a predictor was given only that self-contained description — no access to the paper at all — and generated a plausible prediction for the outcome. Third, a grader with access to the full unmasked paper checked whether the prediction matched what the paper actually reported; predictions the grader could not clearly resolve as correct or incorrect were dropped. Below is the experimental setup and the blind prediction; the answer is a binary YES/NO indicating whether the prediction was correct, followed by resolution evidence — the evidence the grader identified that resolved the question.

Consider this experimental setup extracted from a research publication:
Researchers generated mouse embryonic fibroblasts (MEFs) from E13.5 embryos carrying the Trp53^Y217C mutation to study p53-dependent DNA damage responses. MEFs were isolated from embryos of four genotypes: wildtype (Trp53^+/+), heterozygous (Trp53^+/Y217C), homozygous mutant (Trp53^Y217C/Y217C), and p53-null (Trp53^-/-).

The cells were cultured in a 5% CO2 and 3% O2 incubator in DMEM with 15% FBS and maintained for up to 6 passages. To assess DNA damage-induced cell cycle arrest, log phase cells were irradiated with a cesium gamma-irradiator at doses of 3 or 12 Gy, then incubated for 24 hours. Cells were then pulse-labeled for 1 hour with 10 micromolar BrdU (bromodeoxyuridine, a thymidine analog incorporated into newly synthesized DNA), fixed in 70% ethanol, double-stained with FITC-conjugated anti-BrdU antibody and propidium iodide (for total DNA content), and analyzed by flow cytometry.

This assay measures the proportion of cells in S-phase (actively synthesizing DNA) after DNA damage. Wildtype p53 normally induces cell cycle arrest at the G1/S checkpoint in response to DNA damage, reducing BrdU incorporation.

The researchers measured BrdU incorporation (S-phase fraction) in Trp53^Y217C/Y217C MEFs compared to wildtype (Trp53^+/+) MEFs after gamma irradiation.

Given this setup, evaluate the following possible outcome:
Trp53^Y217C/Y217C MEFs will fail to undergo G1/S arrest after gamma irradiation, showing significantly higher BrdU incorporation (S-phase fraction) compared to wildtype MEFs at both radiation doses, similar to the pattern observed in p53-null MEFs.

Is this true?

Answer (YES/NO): YES